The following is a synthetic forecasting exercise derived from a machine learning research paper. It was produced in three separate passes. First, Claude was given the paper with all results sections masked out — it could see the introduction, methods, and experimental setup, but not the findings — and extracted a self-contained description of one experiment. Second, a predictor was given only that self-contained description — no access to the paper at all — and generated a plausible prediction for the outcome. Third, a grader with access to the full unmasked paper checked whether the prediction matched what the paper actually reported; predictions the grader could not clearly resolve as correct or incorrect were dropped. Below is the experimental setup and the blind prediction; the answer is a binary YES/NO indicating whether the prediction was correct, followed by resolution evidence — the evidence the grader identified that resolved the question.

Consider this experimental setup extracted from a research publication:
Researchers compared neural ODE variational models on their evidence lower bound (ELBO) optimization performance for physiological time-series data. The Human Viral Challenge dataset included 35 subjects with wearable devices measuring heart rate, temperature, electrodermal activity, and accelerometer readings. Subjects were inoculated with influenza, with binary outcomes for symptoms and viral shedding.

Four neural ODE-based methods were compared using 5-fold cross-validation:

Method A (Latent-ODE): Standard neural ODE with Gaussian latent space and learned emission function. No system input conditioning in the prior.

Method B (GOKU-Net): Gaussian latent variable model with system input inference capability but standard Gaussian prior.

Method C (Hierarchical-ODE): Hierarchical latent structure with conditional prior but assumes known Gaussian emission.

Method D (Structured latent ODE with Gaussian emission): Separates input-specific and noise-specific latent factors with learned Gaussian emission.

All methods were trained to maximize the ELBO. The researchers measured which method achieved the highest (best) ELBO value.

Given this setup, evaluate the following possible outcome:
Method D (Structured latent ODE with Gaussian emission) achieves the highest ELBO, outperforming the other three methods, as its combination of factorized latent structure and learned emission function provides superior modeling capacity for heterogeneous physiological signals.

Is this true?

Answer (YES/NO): YES